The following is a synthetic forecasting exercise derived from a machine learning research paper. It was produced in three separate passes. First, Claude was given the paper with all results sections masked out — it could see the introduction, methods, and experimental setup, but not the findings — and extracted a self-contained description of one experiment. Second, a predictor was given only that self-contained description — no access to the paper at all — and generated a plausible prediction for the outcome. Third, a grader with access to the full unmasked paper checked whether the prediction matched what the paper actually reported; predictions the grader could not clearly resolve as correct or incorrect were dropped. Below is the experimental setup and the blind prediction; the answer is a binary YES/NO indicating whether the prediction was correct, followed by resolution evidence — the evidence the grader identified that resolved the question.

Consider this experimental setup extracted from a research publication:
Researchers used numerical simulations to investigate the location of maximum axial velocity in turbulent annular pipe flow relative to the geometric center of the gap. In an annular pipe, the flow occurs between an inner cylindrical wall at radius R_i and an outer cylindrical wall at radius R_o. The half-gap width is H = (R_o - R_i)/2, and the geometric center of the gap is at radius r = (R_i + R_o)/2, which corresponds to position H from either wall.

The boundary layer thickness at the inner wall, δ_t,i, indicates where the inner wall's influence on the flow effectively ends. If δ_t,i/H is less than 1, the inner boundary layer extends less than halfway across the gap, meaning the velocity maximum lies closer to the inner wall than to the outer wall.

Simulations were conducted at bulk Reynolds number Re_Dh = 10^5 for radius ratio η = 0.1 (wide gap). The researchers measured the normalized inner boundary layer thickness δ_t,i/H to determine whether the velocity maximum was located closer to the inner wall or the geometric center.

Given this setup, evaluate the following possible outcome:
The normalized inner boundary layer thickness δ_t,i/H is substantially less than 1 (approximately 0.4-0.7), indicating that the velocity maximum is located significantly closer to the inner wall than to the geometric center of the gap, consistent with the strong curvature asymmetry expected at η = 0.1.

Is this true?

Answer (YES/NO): YES